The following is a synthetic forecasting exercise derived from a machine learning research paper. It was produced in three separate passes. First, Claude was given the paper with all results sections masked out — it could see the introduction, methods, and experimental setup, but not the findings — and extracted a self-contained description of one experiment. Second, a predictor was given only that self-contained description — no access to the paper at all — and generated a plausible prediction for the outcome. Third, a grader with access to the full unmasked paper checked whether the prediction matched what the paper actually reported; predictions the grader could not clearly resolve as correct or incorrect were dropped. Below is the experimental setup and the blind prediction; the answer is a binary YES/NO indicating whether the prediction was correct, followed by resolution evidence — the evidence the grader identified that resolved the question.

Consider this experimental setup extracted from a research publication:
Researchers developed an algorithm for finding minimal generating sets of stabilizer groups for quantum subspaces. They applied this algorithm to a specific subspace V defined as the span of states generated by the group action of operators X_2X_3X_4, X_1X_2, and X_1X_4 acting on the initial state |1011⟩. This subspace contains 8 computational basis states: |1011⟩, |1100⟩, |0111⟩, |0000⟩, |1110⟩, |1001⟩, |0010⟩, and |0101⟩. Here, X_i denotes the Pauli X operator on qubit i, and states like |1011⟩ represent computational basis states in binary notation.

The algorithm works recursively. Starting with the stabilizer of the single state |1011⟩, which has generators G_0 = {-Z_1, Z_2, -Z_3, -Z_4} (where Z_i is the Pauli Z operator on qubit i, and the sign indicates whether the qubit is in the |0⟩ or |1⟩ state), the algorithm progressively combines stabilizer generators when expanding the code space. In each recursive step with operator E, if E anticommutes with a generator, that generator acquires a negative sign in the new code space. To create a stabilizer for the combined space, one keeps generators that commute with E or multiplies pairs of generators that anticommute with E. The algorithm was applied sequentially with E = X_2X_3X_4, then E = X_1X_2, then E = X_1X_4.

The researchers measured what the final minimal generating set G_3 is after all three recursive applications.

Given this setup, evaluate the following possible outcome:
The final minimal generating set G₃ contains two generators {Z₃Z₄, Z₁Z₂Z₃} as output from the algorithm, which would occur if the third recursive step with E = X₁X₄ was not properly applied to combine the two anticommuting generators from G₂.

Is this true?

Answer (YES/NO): NO